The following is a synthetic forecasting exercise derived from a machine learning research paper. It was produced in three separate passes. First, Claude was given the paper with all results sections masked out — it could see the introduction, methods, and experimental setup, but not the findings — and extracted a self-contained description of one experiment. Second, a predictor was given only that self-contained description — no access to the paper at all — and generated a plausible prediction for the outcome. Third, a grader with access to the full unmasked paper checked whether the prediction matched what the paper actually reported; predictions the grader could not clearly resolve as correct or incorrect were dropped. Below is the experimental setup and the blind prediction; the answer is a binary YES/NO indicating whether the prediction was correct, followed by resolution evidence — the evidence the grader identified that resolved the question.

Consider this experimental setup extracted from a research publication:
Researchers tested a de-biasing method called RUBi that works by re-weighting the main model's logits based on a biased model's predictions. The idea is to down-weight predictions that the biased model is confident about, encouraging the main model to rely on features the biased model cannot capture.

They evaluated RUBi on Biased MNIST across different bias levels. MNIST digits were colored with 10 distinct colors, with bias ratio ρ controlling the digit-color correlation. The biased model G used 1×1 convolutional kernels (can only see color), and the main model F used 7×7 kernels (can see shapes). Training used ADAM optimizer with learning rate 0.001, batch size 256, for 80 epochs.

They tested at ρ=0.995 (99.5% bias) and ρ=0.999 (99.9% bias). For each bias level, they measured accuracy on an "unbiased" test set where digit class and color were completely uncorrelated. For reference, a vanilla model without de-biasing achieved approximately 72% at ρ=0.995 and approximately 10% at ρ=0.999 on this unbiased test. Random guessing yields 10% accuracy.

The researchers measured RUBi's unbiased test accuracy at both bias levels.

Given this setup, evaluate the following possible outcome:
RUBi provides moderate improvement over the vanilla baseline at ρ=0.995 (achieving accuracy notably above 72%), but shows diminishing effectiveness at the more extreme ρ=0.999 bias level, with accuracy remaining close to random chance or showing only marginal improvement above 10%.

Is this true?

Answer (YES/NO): NO